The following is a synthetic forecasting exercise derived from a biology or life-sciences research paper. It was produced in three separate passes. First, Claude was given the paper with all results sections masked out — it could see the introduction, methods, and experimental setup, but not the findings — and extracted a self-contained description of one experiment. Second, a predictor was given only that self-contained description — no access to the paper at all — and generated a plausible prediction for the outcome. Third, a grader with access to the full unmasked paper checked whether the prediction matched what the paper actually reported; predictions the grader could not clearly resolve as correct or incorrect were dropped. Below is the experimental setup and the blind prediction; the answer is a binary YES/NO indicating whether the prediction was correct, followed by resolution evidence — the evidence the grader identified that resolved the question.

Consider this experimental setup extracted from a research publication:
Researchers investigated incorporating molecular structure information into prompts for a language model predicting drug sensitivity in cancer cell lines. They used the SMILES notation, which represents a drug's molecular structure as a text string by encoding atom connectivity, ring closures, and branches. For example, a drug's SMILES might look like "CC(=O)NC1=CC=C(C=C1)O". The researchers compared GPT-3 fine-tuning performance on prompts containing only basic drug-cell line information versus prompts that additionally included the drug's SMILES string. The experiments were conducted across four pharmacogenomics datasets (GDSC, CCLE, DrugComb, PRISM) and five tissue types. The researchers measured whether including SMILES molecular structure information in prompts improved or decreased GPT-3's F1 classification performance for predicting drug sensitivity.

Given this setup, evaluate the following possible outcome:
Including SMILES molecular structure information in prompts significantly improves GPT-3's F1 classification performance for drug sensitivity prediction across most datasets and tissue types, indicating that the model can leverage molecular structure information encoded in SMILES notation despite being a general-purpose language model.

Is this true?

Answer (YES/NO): NO